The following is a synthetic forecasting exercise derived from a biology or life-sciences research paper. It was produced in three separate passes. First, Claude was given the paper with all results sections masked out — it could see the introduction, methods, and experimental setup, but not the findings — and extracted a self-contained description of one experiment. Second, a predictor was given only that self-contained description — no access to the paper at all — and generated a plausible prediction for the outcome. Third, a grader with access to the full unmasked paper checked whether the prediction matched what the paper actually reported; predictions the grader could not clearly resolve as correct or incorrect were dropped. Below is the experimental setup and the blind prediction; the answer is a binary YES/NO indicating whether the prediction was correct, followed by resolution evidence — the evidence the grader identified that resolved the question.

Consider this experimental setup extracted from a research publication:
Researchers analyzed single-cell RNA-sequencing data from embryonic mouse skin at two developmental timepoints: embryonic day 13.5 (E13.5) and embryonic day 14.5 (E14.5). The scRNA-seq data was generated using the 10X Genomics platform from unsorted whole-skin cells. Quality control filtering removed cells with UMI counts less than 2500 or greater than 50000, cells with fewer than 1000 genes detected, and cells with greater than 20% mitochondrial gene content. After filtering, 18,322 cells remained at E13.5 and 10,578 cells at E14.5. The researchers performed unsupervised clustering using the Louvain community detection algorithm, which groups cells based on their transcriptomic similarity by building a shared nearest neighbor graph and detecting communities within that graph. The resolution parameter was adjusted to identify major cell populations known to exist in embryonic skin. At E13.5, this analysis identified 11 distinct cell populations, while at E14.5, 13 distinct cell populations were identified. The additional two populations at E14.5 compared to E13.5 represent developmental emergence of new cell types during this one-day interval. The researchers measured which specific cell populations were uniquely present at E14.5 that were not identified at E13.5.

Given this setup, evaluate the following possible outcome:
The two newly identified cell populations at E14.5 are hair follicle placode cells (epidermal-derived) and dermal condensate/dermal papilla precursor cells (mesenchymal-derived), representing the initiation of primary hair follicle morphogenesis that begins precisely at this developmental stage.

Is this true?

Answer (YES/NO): NO